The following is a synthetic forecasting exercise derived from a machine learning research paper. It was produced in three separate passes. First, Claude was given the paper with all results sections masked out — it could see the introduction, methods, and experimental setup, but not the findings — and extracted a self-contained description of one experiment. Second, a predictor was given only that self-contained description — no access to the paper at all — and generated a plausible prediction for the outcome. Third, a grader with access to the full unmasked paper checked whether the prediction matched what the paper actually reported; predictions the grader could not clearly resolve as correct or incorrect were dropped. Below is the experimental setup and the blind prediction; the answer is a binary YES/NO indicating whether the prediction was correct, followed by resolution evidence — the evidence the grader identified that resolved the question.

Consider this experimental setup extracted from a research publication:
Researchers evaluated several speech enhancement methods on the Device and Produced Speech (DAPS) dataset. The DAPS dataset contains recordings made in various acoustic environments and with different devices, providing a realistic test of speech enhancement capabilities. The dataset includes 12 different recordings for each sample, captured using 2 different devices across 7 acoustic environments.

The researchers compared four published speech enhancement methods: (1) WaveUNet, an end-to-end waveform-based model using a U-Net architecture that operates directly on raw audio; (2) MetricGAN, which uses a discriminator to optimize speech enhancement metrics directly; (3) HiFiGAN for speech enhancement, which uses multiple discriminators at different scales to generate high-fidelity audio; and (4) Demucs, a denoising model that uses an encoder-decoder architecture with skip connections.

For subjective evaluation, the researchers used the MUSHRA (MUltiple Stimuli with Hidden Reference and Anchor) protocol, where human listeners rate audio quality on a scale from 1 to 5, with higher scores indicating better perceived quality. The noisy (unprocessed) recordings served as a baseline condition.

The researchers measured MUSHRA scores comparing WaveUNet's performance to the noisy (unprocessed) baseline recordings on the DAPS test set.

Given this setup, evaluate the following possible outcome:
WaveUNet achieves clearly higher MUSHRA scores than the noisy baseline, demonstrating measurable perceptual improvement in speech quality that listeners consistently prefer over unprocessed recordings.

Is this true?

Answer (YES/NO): NO